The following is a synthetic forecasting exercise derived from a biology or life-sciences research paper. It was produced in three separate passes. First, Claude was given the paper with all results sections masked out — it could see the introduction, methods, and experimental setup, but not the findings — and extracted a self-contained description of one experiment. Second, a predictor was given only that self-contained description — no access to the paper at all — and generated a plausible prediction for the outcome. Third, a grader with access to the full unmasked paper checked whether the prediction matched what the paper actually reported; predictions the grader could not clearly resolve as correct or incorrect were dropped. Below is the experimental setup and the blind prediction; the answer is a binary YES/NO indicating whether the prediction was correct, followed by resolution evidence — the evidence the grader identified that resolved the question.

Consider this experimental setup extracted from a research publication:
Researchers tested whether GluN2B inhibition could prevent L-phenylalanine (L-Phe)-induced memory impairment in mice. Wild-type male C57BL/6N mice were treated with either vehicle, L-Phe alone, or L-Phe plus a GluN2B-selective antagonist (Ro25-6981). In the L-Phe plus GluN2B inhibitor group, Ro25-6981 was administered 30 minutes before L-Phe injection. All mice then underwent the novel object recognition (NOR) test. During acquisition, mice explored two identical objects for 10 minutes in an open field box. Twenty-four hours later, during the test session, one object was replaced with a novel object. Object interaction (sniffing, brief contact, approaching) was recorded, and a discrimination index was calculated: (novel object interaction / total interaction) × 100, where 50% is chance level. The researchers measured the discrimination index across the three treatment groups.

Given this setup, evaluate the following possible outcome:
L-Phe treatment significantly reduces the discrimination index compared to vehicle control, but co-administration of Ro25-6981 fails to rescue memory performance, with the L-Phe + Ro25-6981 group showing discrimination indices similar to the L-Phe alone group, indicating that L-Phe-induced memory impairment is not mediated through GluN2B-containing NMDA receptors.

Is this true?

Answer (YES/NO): NO